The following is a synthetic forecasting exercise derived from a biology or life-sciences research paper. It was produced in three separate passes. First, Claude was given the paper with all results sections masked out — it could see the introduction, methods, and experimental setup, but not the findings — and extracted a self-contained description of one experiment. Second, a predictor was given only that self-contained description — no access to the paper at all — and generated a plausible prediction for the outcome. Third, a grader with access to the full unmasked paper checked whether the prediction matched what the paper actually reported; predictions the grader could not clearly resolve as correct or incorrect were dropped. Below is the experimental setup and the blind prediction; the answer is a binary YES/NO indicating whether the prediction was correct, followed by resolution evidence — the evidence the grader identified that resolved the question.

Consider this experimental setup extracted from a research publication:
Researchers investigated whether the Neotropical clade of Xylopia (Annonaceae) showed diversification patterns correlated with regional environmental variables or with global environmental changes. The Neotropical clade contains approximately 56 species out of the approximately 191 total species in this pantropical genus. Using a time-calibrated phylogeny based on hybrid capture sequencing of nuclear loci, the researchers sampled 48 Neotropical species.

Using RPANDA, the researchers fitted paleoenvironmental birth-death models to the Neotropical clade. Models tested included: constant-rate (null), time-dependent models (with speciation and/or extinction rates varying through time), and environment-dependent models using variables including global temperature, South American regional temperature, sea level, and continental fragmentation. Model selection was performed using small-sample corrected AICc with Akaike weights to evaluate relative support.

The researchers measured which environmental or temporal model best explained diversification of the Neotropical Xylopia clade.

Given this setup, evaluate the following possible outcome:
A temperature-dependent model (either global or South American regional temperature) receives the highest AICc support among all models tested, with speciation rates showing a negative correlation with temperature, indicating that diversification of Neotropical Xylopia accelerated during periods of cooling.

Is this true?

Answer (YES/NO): NO